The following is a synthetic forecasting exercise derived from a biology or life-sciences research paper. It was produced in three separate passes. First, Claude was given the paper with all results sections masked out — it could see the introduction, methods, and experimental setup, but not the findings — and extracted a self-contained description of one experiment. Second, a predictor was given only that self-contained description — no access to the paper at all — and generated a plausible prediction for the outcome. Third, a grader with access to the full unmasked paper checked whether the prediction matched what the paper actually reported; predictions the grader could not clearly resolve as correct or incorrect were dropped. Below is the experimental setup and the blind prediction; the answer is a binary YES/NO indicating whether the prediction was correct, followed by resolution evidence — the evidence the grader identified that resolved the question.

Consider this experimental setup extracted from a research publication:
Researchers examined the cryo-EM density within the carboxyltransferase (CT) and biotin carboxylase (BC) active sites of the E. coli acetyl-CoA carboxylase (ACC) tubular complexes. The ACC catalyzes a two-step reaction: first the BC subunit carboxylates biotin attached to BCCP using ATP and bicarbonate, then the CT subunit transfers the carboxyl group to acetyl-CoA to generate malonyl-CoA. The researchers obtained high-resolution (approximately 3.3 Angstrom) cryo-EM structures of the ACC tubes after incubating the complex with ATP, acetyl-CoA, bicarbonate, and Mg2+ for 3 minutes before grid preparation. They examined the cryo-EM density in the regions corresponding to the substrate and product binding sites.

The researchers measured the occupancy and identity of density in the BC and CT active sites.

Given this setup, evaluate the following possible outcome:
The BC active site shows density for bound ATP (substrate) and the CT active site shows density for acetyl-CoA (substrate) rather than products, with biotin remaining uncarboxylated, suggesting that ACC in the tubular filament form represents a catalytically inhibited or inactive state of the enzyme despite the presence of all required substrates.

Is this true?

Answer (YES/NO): NO